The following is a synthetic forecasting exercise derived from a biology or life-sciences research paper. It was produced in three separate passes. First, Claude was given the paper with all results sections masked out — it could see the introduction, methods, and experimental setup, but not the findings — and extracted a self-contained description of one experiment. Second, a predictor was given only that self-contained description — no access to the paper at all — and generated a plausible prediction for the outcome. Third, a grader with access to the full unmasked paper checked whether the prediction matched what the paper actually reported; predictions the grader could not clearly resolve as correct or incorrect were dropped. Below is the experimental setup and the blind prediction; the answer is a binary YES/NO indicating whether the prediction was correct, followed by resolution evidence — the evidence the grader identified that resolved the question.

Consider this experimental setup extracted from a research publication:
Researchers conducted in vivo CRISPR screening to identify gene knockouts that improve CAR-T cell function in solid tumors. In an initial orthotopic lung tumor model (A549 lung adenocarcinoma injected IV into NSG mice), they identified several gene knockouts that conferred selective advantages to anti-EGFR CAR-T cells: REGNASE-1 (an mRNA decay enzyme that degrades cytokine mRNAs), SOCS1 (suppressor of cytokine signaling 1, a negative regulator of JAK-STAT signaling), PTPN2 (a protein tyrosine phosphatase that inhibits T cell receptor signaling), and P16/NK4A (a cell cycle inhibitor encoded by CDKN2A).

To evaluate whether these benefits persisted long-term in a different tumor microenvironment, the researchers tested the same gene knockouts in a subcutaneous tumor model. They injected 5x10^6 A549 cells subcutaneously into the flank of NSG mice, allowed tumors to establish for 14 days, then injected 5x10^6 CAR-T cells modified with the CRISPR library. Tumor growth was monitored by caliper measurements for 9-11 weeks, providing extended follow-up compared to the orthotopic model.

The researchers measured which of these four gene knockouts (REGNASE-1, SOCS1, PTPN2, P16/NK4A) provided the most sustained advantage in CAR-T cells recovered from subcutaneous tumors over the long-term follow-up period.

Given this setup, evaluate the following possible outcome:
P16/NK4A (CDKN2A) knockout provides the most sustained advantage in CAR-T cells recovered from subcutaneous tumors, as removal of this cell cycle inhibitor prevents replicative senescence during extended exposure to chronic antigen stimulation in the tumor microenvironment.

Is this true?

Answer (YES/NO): NO